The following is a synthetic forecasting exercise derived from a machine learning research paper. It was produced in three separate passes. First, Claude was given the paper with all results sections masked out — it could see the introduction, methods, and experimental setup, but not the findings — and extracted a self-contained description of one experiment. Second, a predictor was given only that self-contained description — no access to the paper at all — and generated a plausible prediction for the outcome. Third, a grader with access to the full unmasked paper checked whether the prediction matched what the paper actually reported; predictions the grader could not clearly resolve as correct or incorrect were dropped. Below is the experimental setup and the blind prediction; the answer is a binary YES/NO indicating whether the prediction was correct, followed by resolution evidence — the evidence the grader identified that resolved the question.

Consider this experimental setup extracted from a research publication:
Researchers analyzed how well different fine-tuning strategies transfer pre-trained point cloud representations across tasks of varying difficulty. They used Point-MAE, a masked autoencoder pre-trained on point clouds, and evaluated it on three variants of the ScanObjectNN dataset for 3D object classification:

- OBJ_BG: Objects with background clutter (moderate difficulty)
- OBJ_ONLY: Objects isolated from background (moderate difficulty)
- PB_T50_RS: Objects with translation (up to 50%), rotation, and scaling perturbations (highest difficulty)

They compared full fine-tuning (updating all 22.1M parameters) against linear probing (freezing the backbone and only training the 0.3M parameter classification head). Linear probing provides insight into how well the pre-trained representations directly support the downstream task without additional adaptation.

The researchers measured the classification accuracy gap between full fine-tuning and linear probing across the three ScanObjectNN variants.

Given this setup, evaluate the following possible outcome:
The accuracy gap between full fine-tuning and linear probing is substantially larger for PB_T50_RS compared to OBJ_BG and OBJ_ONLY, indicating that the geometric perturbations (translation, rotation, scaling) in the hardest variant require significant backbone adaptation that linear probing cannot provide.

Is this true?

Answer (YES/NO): YES